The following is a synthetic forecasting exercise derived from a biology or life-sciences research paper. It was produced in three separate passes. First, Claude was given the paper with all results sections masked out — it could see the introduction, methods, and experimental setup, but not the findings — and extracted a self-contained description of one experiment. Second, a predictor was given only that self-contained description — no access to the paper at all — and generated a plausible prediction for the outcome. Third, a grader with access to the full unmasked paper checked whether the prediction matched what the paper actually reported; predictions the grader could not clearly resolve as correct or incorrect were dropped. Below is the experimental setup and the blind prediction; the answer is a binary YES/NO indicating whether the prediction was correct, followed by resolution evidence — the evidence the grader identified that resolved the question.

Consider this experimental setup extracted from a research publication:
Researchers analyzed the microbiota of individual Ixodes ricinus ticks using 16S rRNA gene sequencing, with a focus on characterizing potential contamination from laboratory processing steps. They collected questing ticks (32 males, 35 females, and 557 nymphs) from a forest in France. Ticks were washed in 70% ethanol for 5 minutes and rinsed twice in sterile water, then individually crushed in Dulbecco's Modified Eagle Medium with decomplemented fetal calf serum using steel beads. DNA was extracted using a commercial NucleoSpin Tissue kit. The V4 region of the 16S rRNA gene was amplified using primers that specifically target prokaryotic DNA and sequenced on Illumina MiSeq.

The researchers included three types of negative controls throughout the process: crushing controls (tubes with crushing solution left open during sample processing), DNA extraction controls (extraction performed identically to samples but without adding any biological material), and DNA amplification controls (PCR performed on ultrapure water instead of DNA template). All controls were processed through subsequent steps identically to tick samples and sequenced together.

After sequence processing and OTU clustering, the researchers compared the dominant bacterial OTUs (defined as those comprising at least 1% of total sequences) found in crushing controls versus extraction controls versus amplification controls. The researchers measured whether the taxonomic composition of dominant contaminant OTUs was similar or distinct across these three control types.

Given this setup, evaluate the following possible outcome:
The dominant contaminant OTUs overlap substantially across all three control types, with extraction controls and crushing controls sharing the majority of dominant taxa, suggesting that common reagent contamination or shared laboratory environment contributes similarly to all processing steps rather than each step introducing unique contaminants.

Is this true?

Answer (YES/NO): NO